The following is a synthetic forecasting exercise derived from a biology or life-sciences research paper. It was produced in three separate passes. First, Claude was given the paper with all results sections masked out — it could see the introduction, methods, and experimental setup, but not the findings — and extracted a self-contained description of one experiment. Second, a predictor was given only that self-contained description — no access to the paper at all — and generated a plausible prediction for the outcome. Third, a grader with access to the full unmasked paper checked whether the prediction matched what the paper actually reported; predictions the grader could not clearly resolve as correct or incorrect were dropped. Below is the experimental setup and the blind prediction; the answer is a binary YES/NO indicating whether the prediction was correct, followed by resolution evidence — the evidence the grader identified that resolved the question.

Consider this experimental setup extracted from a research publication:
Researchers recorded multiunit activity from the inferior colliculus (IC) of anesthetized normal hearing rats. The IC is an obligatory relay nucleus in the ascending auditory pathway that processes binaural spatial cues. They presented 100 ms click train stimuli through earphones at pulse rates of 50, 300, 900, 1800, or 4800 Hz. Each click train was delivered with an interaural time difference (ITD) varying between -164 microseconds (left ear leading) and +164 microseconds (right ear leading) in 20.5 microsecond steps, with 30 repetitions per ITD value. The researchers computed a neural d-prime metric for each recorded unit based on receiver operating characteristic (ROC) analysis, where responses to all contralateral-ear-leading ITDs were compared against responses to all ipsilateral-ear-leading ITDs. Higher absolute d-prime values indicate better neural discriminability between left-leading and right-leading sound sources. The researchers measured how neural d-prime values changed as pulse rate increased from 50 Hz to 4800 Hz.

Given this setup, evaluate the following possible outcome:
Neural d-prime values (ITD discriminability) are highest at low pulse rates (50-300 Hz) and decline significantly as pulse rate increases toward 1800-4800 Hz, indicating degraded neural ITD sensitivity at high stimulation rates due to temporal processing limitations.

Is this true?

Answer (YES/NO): NO